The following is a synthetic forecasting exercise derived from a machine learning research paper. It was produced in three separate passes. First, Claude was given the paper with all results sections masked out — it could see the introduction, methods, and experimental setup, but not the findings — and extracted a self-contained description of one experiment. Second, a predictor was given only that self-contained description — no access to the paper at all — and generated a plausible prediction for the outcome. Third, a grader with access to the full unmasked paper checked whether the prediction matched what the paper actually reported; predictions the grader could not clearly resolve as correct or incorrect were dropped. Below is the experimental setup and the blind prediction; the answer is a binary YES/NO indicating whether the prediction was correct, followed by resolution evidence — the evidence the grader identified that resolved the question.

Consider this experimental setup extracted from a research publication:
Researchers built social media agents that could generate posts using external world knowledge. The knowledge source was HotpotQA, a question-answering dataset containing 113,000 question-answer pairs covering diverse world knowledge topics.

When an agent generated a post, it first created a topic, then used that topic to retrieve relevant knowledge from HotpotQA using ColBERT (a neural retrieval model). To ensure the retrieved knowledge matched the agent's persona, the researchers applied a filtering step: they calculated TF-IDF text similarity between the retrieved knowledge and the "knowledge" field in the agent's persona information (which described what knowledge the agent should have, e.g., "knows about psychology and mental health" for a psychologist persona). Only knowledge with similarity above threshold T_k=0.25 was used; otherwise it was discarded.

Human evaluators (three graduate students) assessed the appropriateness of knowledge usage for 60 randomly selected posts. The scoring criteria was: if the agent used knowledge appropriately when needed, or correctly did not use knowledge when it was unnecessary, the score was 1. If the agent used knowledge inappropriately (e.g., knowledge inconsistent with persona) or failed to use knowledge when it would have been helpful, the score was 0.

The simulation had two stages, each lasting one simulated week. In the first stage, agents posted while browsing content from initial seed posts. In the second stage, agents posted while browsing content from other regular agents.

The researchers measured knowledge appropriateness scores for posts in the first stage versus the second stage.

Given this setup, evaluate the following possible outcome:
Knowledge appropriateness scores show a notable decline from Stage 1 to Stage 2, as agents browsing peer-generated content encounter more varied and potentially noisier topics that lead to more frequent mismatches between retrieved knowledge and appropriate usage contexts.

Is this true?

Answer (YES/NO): NO